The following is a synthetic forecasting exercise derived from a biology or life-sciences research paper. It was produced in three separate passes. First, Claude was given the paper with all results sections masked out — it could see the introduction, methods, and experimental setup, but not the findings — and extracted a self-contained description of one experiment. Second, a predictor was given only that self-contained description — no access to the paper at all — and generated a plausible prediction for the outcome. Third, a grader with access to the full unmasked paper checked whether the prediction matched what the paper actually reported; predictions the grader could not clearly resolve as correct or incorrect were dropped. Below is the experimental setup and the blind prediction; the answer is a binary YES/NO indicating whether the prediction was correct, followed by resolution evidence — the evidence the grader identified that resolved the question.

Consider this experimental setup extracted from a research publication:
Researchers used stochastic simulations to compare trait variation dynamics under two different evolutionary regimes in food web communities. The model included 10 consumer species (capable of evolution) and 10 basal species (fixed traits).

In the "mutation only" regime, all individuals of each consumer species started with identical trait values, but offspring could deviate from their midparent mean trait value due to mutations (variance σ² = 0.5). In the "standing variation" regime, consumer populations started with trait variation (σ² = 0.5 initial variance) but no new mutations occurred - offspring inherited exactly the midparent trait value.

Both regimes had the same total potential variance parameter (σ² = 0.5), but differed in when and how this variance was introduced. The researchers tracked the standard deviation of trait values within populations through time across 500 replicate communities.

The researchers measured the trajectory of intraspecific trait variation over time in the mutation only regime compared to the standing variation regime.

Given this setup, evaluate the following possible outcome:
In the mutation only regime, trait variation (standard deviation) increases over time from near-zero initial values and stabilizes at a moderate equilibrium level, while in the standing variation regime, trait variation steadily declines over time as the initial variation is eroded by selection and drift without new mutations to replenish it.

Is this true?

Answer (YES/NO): YES